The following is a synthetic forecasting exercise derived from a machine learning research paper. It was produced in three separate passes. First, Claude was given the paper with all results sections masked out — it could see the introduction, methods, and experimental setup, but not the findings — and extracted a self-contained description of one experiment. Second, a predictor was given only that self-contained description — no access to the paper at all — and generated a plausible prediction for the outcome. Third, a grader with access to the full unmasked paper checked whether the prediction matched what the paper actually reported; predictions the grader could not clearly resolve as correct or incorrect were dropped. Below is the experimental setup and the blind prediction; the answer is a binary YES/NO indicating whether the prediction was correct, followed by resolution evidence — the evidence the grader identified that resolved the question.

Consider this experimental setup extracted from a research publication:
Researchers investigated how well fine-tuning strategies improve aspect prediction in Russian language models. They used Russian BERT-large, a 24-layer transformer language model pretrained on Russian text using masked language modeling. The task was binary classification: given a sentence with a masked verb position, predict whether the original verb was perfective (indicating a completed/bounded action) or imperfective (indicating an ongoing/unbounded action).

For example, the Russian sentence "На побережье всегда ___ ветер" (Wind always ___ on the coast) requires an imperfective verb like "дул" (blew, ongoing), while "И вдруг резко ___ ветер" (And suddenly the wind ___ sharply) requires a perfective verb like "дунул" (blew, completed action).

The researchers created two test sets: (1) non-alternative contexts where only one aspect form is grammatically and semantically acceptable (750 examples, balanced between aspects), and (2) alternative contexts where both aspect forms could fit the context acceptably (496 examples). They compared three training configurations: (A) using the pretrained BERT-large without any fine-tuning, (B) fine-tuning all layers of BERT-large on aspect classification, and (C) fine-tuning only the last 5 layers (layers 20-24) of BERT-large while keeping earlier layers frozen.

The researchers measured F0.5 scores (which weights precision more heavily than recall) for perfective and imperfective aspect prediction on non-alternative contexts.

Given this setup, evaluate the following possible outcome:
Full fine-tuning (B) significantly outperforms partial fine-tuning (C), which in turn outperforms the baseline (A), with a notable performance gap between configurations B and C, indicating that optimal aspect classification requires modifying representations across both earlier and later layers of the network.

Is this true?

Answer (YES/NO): NO